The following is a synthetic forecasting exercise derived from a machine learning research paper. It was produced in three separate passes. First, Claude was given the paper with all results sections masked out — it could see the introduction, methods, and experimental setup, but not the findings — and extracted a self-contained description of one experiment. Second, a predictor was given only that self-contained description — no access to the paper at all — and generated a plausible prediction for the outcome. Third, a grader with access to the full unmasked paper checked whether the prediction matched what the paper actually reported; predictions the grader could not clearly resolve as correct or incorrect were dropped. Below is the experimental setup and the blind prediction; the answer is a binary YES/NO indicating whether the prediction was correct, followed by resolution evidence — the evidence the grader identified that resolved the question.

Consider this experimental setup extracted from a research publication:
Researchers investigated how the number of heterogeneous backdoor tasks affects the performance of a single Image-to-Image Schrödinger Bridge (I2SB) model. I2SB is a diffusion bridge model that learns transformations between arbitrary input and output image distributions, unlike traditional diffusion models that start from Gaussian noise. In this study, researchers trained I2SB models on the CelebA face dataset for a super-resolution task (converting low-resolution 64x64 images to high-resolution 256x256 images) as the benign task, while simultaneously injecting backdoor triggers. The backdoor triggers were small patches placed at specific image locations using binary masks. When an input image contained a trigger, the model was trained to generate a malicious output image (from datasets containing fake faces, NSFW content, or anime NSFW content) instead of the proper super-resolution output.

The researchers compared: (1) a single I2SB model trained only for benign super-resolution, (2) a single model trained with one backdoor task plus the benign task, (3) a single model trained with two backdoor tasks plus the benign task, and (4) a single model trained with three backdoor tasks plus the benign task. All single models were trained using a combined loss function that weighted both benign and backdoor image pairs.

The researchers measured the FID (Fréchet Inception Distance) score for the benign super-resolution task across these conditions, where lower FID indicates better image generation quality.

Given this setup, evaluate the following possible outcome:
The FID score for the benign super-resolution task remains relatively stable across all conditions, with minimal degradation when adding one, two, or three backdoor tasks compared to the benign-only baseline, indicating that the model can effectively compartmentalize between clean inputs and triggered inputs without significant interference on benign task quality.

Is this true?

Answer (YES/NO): NO